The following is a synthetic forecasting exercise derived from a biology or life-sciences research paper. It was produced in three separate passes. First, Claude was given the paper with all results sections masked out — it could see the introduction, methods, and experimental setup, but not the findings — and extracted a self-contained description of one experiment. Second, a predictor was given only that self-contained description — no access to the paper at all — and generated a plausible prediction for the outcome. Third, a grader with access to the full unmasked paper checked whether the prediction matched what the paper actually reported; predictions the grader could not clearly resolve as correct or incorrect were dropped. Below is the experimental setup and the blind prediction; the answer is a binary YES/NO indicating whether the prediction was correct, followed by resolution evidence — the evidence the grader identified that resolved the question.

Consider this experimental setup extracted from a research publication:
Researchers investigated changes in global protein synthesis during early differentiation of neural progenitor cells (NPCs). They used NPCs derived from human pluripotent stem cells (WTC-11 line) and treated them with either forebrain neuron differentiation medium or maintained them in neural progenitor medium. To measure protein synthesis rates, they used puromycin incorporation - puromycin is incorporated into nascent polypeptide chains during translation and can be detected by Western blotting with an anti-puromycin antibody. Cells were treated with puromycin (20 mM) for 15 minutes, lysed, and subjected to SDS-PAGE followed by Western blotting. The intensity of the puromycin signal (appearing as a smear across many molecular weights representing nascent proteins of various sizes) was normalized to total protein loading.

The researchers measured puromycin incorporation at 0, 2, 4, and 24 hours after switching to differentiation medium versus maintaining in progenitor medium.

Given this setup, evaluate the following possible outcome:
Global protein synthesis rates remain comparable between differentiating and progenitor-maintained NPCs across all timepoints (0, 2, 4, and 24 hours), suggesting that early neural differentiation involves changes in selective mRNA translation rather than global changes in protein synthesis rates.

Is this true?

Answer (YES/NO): NO